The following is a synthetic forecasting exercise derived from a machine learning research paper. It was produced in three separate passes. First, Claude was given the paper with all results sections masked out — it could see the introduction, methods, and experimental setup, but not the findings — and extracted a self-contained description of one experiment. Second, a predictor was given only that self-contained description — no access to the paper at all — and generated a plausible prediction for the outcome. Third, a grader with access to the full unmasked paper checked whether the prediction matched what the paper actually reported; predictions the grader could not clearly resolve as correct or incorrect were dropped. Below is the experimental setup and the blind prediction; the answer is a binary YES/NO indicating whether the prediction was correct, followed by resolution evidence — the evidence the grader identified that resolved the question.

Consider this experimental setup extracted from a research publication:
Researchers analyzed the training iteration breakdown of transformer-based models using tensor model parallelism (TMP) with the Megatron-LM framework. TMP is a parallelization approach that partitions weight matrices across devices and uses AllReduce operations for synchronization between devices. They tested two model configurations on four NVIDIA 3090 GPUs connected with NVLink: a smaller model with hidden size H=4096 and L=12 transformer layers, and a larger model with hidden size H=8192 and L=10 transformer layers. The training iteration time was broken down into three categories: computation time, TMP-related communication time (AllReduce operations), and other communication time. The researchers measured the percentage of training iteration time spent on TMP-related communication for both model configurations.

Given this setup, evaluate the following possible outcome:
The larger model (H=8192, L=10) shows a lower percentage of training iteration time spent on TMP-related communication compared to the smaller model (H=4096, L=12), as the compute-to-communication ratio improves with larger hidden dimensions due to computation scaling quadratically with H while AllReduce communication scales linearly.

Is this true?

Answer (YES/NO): NO